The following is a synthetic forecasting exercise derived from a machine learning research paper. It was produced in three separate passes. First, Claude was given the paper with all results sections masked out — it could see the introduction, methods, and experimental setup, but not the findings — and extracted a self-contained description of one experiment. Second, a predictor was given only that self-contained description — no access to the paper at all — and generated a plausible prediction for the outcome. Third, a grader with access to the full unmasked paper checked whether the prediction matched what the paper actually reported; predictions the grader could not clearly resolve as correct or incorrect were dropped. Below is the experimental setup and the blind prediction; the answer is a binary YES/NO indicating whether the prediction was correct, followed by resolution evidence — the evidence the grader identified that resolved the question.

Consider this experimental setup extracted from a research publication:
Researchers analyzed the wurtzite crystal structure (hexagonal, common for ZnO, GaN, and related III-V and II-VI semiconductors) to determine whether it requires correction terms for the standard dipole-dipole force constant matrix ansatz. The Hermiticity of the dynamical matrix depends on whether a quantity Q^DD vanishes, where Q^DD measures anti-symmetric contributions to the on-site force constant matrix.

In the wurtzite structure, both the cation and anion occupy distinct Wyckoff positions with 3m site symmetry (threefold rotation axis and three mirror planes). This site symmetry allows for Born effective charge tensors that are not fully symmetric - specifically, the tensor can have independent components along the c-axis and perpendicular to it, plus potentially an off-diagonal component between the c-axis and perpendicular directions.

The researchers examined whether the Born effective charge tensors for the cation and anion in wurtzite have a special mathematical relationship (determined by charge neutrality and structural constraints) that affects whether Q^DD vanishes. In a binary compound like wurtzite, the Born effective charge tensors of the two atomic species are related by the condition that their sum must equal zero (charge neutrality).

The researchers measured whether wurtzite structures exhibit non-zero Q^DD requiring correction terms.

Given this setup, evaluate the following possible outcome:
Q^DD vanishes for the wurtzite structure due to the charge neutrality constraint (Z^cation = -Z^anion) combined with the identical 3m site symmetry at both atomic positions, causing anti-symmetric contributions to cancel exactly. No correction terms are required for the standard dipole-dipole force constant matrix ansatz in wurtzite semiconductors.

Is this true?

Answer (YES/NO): YES